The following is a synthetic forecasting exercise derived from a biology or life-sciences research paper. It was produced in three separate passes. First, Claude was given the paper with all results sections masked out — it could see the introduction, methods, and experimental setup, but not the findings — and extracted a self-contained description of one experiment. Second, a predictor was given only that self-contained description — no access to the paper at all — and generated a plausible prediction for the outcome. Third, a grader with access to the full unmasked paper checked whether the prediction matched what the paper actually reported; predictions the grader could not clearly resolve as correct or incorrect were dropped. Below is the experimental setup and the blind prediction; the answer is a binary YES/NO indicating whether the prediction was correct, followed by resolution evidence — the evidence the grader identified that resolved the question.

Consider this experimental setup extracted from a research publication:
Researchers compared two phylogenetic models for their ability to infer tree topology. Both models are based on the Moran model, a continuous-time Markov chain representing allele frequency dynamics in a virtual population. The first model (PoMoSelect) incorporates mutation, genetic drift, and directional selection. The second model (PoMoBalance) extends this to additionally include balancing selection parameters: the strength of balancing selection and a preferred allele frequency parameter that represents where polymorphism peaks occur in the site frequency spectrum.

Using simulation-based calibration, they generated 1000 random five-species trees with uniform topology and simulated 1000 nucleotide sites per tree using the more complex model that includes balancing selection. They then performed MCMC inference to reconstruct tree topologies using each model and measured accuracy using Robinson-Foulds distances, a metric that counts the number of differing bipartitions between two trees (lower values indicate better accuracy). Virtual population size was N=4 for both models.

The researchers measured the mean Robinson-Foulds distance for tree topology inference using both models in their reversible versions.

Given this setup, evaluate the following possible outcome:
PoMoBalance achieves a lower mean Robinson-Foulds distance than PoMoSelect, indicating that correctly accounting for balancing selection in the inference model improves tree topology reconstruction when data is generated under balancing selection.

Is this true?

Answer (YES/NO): NO